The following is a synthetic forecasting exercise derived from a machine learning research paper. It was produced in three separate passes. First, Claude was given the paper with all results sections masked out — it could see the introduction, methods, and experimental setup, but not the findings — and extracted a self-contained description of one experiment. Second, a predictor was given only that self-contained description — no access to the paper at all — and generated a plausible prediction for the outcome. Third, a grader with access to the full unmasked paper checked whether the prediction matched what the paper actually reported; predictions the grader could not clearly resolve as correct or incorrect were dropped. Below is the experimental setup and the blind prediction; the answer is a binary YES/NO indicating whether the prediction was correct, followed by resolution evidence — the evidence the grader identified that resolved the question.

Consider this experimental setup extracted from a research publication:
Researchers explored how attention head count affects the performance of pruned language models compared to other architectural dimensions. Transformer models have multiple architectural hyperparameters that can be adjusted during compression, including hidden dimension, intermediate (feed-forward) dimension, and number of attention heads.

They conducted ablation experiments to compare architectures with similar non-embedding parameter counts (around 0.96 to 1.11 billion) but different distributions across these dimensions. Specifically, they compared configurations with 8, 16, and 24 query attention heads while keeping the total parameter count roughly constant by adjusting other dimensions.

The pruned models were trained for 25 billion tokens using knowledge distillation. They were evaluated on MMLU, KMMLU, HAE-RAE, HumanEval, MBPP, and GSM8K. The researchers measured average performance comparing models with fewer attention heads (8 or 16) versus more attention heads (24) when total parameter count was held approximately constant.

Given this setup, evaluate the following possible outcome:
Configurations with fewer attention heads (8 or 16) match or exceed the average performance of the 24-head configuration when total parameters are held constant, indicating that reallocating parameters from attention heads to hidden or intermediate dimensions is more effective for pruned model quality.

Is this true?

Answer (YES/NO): NO